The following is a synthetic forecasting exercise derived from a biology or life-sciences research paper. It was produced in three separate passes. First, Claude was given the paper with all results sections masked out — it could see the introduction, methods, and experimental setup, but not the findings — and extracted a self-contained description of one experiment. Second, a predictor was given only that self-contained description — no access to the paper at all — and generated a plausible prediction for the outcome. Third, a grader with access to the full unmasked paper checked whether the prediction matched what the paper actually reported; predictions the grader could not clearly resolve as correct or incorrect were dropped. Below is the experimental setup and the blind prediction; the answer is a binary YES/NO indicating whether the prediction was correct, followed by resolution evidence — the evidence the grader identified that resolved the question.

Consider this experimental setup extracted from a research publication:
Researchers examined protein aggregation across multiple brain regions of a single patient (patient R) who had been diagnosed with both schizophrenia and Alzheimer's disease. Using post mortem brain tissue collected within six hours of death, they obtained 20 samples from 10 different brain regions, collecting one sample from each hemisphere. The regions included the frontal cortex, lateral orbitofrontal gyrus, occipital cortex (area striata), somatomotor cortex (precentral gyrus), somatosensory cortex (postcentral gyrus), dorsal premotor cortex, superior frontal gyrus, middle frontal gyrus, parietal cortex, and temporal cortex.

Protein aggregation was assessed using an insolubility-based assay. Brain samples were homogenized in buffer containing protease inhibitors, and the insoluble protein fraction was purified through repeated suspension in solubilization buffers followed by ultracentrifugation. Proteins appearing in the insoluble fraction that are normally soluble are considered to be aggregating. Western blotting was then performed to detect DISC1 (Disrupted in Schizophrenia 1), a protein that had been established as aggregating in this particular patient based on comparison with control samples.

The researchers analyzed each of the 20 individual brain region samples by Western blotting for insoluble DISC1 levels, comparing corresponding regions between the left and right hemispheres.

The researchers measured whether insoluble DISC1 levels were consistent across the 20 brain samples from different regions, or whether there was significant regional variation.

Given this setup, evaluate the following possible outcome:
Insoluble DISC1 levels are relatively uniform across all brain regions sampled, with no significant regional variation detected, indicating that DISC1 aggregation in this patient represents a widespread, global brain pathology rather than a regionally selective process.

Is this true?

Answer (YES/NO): NO